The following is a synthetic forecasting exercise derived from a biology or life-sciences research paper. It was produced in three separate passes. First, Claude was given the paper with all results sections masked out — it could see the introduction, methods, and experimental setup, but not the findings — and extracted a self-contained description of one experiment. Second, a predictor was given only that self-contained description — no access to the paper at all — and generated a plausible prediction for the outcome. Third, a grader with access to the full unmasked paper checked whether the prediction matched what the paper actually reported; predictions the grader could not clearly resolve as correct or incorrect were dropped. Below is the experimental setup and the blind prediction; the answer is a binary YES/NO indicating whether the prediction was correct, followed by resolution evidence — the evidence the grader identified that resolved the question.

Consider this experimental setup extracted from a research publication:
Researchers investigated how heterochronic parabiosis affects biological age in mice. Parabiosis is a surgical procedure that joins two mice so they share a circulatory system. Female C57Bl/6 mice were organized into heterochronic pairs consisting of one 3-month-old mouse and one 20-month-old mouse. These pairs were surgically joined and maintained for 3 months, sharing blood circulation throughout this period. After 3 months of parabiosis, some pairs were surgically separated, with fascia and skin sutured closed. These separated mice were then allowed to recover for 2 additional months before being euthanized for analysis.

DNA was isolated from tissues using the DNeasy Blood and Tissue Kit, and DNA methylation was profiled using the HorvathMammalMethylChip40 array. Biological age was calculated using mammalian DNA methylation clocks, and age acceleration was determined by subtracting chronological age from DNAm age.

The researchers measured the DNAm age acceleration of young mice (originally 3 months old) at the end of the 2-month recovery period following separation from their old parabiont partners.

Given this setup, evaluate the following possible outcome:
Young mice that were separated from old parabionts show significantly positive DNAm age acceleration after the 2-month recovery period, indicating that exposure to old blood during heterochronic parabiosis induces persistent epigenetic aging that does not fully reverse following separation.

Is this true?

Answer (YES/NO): NO